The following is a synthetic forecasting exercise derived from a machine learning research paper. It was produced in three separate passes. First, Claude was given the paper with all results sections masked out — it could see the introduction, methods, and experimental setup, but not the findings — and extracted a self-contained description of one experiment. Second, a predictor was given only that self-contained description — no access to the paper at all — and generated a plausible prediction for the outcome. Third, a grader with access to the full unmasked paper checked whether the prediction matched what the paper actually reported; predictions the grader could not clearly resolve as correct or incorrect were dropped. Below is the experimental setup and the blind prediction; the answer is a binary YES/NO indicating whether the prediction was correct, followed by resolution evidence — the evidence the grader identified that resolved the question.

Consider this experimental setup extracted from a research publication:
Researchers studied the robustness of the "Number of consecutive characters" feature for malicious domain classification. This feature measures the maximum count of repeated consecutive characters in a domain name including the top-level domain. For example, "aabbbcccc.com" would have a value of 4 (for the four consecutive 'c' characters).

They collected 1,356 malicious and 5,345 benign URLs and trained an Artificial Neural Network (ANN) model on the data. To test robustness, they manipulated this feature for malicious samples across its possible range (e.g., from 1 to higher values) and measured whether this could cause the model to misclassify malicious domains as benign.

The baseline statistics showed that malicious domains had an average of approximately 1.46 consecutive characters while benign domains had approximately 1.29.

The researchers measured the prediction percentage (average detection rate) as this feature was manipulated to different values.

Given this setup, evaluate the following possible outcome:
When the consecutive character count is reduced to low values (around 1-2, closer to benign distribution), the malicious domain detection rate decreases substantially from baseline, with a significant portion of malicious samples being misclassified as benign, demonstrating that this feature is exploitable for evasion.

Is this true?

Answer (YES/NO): NO